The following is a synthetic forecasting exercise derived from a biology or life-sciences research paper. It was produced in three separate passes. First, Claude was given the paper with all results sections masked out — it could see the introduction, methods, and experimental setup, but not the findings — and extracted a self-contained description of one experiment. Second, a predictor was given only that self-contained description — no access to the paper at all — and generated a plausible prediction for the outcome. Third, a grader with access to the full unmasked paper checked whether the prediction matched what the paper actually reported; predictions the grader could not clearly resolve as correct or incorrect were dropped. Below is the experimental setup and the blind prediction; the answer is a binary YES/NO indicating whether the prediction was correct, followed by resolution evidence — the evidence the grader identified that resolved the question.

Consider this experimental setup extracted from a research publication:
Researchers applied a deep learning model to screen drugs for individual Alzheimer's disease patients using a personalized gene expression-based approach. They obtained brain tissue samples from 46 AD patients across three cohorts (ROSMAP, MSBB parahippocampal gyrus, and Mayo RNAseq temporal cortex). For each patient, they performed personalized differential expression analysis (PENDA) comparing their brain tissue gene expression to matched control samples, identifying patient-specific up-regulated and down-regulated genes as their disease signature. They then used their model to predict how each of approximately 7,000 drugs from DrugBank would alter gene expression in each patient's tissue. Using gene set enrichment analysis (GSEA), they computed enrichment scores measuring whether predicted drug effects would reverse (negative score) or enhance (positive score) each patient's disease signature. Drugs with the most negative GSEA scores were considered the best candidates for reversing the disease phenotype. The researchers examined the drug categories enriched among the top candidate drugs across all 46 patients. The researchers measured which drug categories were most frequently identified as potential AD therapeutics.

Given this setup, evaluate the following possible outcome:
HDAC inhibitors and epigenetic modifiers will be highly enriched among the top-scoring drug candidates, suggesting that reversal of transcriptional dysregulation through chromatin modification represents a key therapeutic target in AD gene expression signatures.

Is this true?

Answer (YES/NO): NO